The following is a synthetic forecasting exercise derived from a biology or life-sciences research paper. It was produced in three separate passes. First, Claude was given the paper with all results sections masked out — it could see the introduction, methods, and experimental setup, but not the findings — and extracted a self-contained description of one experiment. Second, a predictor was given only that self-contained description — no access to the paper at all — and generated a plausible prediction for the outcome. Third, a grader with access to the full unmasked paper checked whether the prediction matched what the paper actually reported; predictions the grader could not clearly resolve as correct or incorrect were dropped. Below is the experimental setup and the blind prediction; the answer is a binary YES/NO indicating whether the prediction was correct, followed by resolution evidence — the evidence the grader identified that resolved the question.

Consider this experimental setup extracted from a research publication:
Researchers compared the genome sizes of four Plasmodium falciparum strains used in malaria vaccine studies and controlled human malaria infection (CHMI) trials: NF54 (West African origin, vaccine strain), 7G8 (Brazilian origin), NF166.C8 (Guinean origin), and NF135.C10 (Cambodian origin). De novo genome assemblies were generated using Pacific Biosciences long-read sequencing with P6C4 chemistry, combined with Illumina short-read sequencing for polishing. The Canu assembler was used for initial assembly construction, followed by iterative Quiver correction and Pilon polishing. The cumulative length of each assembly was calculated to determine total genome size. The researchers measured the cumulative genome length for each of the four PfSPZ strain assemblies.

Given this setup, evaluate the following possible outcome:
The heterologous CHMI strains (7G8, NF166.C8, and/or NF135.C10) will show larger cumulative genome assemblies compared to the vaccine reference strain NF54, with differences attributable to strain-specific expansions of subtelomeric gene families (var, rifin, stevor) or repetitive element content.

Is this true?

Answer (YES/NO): NO